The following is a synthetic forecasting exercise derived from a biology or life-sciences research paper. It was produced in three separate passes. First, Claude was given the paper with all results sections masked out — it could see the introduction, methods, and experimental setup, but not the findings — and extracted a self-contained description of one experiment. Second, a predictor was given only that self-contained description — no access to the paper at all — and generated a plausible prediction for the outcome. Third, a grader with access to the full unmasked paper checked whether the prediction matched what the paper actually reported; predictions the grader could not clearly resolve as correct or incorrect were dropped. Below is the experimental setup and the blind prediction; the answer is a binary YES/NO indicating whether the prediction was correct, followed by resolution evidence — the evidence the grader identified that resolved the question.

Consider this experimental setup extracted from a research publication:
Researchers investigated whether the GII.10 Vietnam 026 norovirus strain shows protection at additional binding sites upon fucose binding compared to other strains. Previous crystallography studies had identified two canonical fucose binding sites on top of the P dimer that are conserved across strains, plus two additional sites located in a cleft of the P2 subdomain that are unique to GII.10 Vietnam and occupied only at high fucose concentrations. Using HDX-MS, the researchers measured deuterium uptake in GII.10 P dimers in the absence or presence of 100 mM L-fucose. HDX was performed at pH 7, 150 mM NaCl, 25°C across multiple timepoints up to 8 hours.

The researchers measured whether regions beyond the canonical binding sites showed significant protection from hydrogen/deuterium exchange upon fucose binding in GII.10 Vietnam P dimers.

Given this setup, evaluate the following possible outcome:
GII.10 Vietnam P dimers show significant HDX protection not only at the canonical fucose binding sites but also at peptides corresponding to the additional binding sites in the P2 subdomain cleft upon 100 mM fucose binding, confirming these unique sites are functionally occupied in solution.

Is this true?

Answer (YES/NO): YES